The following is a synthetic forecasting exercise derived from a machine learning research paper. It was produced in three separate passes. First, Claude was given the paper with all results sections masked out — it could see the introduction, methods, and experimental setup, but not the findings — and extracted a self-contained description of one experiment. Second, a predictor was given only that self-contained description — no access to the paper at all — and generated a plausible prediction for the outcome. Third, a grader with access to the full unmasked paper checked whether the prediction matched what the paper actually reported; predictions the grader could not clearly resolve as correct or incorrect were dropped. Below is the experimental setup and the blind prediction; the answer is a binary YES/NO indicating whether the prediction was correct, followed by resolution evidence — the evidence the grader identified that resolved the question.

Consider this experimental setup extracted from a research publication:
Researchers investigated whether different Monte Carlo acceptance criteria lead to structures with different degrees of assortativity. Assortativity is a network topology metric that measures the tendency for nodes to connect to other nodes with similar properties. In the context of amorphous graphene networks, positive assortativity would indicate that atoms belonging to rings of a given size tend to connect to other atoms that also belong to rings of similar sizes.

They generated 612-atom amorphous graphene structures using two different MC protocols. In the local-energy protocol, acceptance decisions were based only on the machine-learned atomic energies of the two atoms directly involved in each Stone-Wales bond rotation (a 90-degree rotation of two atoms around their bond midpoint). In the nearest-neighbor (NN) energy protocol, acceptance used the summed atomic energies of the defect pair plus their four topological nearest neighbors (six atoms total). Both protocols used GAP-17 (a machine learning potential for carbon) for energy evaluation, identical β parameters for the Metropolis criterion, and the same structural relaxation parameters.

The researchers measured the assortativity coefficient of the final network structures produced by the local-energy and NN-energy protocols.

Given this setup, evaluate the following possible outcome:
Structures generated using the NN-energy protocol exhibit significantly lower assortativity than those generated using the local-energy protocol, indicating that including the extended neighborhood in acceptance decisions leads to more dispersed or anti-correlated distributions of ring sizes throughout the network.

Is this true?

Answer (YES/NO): NO